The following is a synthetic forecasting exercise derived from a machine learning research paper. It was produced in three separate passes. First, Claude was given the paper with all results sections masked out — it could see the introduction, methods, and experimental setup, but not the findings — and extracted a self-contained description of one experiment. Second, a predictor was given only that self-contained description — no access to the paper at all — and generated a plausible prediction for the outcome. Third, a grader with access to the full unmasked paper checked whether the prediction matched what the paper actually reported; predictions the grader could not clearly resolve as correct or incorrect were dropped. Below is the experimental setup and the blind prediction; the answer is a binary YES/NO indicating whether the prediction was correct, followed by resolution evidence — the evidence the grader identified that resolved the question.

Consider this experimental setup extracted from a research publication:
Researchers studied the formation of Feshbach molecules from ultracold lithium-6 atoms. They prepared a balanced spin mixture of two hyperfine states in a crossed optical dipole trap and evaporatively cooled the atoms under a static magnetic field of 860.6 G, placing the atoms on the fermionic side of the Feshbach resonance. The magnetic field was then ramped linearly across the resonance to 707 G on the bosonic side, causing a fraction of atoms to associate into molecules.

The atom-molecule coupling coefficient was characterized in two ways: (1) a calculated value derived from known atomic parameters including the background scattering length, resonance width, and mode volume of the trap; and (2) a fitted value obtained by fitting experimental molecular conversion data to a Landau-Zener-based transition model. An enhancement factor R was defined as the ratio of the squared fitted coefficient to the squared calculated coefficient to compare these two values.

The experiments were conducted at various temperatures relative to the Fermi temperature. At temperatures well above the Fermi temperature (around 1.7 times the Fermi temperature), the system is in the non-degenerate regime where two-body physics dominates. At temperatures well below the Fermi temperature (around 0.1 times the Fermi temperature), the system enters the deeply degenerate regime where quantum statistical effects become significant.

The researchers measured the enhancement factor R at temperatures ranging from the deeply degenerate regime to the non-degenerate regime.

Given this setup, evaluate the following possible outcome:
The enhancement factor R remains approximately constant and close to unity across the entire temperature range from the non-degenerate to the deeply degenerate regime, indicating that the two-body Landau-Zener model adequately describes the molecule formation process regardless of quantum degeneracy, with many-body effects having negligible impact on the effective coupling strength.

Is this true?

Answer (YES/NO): NO